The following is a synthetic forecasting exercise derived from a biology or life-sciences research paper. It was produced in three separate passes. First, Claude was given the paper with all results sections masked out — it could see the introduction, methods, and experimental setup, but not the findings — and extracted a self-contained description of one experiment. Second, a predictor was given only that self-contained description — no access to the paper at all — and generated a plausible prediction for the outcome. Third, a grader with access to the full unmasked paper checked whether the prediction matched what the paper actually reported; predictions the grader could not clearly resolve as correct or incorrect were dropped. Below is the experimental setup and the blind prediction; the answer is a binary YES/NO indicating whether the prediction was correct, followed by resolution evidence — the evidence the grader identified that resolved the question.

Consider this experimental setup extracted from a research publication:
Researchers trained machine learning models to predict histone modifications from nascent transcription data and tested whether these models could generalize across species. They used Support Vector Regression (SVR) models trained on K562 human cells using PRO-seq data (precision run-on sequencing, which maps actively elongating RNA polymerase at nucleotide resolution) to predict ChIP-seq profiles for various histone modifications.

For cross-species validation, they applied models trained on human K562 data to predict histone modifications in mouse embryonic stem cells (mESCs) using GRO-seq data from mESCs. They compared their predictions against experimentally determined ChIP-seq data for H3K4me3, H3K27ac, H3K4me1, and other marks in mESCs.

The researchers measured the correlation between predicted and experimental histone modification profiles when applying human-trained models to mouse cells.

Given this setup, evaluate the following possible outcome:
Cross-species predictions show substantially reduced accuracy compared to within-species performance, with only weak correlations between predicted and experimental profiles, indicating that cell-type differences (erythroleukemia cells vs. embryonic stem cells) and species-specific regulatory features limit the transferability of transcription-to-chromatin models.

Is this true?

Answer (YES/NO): NO